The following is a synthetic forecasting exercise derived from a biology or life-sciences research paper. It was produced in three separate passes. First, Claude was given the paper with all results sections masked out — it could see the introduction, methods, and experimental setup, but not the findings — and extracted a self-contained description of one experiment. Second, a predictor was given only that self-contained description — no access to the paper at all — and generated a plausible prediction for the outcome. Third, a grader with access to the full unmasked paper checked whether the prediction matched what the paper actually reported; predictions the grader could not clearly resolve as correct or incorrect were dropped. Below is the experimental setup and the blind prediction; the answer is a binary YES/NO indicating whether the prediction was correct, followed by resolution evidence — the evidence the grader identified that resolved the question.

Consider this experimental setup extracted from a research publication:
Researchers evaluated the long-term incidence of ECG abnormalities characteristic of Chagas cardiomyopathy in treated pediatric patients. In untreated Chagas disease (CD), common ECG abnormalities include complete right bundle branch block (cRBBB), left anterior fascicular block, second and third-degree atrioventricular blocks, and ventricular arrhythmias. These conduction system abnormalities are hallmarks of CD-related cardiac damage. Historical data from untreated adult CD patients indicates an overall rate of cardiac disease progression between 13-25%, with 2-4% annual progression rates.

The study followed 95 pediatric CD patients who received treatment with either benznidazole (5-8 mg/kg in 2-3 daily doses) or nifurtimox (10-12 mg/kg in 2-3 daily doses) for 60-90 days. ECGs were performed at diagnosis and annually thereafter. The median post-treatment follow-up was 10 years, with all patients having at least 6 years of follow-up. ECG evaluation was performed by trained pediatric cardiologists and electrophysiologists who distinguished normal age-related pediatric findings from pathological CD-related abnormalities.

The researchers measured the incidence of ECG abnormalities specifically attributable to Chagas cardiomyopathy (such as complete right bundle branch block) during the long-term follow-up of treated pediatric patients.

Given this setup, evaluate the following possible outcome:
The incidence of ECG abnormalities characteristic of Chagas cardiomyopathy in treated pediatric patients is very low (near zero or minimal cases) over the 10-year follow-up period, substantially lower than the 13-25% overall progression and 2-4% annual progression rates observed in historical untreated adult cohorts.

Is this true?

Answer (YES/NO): YES